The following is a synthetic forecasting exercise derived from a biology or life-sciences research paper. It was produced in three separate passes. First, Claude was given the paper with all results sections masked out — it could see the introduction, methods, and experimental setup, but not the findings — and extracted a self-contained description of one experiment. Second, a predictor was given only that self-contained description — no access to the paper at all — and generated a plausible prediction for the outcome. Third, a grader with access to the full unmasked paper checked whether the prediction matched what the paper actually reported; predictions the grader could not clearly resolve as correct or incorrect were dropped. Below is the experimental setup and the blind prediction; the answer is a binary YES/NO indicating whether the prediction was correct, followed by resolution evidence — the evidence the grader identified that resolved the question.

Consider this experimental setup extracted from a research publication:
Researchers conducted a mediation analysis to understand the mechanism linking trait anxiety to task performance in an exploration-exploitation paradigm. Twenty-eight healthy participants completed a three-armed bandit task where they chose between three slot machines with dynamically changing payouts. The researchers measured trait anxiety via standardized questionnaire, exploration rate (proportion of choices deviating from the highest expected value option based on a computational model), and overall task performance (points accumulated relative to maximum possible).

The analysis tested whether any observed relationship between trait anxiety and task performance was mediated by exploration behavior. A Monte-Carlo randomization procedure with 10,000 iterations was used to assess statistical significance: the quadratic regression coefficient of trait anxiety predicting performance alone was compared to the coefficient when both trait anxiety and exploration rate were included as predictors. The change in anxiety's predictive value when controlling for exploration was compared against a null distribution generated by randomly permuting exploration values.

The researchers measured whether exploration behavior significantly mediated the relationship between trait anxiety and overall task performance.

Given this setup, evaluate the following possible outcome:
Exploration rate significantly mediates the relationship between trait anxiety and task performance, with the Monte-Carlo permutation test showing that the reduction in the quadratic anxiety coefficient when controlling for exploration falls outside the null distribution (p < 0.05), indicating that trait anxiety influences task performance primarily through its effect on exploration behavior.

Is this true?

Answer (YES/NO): YES